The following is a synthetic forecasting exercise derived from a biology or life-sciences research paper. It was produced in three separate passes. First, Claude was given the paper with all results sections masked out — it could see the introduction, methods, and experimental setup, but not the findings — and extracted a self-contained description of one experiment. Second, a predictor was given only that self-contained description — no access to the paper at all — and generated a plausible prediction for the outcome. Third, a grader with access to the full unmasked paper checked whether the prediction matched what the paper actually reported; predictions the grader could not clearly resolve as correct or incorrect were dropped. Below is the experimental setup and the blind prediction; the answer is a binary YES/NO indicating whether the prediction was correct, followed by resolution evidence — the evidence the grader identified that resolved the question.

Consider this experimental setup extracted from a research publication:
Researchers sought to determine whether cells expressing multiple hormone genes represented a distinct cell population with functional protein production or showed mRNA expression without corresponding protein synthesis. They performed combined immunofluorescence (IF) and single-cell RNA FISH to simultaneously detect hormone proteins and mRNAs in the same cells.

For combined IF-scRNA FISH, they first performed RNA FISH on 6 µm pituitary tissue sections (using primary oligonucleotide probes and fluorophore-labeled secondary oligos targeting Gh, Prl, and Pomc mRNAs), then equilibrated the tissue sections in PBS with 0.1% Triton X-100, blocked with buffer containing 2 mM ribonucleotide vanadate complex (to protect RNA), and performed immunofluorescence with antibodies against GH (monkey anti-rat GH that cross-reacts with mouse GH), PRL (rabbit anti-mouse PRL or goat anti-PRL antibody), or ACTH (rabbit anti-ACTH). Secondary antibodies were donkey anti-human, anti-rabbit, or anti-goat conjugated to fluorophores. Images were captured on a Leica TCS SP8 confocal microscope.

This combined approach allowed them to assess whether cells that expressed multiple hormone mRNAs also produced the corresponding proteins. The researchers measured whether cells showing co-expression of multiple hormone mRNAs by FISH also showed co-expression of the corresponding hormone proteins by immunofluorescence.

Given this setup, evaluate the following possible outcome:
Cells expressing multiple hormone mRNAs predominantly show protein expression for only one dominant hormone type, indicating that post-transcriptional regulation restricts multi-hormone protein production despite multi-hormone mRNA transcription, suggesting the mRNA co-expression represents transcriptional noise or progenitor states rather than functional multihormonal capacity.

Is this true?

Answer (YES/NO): NO